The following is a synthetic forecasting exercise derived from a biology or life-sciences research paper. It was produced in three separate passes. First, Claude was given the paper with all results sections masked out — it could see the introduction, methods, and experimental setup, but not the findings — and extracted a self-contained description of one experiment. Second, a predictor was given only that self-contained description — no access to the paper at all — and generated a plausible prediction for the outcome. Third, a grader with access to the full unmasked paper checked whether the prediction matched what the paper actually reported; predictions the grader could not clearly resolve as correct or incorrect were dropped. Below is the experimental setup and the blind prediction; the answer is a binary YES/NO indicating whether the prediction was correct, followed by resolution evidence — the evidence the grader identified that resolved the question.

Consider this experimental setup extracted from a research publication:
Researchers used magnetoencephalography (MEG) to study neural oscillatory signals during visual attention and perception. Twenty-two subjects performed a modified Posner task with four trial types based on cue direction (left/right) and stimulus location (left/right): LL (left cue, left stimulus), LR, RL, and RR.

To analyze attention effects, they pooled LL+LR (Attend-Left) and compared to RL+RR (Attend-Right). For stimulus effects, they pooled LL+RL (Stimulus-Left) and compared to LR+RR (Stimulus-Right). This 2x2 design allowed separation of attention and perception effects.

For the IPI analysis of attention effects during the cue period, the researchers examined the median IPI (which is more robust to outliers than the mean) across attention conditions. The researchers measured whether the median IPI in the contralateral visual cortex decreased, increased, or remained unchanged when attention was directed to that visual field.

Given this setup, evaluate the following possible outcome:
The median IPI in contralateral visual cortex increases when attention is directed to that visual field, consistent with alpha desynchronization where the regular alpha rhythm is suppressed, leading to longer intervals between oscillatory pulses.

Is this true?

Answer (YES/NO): NO